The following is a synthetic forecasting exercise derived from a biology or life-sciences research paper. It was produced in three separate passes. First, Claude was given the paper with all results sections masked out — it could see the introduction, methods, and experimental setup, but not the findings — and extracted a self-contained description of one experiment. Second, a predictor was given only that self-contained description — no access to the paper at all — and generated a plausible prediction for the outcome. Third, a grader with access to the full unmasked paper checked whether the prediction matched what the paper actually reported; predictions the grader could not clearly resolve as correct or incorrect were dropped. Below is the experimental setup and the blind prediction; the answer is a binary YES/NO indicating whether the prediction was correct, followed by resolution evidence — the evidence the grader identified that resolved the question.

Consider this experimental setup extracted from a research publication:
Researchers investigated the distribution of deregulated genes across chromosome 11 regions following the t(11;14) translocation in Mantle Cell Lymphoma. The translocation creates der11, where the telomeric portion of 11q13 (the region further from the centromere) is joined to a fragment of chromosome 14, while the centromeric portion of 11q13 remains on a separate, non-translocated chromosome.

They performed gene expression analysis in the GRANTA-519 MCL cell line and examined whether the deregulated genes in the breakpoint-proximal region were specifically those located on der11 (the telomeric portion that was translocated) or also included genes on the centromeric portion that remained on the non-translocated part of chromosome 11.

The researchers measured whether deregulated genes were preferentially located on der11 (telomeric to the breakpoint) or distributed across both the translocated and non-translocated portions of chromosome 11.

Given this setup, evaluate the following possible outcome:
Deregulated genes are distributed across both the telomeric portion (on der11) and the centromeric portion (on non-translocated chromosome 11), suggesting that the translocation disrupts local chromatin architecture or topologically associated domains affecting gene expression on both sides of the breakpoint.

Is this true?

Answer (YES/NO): NO